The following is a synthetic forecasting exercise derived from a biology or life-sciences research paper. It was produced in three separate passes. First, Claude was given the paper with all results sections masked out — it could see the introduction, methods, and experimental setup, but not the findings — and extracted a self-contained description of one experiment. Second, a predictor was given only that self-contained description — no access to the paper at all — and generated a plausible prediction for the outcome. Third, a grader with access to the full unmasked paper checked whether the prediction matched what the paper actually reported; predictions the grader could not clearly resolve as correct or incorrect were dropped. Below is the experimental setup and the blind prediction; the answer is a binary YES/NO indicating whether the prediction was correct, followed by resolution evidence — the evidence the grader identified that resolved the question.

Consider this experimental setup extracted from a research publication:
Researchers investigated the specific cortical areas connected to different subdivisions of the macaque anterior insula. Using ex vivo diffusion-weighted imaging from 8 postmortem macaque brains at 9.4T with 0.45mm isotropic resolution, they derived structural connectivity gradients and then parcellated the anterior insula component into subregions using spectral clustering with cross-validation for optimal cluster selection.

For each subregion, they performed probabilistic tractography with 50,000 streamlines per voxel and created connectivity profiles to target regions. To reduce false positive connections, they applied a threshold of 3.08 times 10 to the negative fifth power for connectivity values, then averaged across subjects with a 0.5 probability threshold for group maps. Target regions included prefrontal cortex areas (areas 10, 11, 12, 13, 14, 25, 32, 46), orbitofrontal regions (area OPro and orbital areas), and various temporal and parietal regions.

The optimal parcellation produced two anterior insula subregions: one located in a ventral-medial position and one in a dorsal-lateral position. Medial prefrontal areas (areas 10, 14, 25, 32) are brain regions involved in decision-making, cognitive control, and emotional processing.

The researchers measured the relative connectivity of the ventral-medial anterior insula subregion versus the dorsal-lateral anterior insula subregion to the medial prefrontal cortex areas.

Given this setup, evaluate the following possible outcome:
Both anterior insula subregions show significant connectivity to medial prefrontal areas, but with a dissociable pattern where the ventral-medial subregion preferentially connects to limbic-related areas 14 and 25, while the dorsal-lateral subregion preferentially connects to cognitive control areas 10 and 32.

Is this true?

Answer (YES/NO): YES